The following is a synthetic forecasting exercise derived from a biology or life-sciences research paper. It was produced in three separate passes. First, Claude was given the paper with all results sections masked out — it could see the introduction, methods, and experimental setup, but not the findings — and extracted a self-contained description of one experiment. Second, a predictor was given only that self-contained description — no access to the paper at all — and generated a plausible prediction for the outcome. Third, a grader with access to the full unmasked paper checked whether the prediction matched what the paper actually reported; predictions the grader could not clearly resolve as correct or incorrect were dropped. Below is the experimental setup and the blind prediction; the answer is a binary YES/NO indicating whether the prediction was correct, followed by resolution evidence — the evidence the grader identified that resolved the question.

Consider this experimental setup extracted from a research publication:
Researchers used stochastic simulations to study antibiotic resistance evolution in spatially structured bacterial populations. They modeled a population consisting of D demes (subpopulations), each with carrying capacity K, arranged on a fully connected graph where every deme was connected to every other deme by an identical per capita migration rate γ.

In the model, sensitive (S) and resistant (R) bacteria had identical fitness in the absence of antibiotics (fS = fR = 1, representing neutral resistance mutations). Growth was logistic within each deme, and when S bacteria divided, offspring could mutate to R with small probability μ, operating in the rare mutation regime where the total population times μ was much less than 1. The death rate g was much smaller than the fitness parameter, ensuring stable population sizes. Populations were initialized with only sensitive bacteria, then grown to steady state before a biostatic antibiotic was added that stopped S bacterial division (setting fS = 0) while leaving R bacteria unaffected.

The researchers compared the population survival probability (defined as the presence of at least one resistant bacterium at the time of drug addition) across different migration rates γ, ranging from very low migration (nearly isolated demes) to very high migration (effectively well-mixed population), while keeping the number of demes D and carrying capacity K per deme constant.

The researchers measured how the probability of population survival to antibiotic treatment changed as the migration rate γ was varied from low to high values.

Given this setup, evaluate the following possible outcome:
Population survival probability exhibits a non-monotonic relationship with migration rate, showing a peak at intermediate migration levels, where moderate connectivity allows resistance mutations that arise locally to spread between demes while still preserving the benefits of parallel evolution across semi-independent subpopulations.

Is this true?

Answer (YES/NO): NO